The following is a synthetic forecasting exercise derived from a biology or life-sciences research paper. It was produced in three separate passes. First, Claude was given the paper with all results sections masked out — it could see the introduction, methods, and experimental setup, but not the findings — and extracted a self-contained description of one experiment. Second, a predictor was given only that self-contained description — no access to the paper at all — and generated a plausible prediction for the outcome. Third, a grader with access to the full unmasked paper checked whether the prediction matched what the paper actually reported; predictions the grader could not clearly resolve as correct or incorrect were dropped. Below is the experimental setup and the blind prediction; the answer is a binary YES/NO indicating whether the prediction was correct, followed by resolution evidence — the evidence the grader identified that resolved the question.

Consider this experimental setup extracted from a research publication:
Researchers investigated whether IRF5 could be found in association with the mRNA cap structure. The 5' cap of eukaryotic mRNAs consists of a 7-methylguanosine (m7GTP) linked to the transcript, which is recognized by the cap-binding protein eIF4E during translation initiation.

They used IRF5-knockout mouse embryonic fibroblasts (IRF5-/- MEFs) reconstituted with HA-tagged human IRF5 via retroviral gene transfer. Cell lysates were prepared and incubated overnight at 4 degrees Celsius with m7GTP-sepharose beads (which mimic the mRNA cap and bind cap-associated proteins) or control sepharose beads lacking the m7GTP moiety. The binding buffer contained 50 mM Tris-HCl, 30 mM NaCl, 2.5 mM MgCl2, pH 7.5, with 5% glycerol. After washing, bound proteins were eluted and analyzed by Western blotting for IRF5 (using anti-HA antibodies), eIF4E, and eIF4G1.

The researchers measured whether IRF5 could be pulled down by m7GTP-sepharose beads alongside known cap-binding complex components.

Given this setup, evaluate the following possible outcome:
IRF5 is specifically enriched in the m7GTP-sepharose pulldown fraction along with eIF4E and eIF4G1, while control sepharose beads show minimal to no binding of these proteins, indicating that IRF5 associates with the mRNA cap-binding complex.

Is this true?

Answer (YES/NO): NO